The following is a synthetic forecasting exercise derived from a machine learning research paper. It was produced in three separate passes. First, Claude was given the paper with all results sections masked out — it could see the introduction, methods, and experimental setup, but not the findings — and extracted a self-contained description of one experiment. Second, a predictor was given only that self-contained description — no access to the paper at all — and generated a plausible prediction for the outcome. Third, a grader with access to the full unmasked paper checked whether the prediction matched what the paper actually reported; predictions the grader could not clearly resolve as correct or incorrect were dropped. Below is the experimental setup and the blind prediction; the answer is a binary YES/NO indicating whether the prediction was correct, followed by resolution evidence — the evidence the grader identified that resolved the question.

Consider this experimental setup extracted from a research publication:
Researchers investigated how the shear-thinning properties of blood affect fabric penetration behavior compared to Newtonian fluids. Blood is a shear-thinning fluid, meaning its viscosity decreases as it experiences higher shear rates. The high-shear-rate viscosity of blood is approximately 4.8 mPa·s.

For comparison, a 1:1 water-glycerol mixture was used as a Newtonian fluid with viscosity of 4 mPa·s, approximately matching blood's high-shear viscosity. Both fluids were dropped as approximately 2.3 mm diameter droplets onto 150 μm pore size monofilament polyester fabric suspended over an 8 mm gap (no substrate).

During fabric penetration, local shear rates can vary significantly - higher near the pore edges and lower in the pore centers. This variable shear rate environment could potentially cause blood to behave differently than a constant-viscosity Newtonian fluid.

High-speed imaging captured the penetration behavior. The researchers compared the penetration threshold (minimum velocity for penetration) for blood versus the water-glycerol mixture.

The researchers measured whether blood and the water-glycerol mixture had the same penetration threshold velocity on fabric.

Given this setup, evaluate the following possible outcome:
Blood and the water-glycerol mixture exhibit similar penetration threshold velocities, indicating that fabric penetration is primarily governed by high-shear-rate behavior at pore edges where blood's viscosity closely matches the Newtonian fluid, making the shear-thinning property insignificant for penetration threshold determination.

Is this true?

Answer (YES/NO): NO